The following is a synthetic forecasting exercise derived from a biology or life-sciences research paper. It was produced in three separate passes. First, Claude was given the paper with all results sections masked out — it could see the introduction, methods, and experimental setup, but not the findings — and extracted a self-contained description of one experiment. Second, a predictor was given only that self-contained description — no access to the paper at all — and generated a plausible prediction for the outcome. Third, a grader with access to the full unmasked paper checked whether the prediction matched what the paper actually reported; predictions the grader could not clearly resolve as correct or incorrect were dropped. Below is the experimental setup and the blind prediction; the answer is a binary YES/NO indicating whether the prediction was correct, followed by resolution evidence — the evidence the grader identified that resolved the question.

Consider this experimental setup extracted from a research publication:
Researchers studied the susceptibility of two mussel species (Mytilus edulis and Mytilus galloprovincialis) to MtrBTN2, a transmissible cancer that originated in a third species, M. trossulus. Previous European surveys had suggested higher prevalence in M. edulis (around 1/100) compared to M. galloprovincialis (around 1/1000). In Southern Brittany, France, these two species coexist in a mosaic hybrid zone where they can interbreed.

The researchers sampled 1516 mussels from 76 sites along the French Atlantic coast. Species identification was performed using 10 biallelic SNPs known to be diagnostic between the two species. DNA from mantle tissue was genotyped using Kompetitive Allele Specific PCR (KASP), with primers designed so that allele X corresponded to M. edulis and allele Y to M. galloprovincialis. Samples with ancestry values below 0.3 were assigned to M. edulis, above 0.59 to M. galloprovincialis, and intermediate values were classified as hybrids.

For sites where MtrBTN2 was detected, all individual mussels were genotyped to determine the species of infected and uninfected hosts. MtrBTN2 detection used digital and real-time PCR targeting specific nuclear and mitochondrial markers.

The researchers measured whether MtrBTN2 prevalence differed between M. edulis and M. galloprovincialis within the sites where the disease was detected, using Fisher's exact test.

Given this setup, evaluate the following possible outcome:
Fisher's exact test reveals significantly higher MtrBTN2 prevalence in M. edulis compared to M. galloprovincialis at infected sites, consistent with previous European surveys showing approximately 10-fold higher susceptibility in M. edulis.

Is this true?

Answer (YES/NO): NO